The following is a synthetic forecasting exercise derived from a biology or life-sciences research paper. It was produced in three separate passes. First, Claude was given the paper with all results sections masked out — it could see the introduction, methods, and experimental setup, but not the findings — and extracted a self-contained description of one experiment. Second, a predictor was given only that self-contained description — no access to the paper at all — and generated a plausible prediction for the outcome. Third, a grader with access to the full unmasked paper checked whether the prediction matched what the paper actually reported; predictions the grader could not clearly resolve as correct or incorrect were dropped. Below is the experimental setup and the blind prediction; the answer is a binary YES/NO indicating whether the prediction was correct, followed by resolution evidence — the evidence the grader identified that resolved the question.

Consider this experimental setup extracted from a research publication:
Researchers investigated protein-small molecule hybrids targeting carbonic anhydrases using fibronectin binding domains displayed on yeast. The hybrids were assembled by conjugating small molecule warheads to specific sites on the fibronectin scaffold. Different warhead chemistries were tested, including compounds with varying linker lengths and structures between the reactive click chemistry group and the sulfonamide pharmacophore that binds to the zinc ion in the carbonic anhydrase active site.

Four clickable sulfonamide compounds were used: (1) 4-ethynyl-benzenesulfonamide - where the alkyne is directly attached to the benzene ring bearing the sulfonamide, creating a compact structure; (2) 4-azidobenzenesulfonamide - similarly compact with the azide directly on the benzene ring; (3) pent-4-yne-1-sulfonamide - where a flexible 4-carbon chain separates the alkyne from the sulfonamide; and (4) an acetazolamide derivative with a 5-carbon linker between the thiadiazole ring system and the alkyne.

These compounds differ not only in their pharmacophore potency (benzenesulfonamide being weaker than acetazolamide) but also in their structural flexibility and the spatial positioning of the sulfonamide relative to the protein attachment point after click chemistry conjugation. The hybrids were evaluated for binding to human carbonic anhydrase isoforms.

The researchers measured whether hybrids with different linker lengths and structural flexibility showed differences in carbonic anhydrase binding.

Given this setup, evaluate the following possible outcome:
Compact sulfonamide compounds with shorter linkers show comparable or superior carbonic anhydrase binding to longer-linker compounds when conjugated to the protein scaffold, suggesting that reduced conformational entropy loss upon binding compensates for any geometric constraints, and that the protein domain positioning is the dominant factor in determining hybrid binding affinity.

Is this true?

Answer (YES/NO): YES